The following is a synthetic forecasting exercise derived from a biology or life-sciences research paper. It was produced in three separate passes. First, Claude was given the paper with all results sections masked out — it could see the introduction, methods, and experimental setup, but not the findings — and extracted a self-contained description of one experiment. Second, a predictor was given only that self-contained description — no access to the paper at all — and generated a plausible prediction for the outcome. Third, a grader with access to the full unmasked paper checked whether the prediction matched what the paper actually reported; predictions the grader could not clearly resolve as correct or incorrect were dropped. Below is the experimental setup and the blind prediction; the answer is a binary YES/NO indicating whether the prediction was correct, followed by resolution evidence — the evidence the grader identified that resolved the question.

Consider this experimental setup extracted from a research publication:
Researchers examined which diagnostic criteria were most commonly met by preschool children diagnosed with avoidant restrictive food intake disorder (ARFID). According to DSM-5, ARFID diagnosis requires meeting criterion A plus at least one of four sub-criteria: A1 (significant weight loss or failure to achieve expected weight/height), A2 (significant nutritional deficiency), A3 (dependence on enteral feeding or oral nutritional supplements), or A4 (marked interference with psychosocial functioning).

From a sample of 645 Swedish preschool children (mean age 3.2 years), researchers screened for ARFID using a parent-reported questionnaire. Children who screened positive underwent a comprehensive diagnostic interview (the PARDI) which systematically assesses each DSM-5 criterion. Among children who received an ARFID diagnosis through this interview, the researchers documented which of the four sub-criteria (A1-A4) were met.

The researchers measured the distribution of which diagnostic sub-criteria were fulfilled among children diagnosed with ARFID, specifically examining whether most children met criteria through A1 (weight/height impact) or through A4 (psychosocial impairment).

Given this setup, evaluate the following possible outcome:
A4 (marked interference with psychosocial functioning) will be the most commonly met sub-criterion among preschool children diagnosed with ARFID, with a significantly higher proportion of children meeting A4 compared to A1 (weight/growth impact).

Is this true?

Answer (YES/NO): YES